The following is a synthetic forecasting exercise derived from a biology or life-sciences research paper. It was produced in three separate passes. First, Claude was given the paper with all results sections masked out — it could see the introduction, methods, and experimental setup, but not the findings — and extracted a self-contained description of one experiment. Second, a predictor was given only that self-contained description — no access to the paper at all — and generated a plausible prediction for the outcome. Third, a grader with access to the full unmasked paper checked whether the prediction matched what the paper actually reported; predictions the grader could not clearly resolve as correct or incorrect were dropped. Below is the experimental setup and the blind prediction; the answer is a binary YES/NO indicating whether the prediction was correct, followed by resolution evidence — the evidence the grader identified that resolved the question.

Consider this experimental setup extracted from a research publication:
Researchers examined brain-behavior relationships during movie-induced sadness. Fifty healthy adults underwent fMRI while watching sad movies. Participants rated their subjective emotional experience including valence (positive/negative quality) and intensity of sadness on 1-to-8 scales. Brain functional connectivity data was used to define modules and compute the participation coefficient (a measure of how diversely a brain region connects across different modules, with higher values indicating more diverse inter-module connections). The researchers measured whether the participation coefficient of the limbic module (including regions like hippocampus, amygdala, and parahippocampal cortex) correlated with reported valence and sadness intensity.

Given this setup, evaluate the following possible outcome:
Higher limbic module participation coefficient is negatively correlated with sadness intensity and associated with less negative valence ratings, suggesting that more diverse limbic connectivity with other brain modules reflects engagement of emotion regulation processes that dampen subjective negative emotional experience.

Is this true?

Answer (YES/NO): NO